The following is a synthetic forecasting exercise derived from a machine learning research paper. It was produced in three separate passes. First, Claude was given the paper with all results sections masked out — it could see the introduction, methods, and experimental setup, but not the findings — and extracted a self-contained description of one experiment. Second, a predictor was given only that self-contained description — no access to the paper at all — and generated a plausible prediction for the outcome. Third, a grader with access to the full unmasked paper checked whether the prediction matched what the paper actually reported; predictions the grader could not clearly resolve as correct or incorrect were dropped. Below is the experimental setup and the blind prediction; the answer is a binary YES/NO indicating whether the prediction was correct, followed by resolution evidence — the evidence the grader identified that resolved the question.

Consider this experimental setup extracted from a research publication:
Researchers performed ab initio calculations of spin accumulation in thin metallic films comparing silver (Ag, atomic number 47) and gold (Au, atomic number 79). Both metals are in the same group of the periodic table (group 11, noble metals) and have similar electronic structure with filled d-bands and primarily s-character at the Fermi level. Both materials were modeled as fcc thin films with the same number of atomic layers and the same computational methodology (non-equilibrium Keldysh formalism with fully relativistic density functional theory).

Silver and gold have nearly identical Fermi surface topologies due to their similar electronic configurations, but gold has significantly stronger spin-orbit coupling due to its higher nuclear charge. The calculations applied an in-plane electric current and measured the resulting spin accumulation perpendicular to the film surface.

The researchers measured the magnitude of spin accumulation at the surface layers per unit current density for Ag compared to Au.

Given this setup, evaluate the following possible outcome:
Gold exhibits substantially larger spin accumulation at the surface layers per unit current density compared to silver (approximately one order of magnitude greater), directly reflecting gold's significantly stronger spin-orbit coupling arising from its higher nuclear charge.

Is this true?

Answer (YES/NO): NO